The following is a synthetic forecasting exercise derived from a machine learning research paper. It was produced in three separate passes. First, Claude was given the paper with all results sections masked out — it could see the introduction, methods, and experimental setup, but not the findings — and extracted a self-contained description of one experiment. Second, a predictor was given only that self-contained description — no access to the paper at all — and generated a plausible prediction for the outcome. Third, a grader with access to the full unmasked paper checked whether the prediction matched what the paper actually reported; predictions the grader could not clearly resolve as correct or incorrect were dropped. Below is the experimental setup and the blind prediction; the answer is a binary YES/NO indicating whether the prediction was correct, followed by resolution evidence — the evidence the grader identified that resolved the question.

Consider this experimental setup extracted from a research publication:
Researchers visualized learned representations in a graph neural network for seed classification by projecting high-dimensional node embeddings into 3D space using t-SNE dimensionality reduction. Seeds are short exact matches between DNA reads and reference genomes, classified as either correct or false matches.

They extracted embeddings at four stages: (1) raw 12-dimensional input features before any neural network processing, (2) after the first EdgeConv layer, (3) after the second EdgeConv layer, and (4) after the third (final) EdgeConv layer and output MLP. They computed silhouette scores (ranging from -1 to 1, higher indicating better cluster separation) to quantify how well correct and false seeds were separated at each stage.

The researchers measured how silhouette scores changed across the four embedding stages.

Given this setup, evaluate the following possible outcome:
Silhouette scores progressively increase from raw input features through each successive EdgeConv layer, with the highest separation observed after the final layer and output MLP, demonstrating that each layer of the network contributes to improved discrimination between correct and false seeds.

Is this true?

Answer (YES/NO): YES